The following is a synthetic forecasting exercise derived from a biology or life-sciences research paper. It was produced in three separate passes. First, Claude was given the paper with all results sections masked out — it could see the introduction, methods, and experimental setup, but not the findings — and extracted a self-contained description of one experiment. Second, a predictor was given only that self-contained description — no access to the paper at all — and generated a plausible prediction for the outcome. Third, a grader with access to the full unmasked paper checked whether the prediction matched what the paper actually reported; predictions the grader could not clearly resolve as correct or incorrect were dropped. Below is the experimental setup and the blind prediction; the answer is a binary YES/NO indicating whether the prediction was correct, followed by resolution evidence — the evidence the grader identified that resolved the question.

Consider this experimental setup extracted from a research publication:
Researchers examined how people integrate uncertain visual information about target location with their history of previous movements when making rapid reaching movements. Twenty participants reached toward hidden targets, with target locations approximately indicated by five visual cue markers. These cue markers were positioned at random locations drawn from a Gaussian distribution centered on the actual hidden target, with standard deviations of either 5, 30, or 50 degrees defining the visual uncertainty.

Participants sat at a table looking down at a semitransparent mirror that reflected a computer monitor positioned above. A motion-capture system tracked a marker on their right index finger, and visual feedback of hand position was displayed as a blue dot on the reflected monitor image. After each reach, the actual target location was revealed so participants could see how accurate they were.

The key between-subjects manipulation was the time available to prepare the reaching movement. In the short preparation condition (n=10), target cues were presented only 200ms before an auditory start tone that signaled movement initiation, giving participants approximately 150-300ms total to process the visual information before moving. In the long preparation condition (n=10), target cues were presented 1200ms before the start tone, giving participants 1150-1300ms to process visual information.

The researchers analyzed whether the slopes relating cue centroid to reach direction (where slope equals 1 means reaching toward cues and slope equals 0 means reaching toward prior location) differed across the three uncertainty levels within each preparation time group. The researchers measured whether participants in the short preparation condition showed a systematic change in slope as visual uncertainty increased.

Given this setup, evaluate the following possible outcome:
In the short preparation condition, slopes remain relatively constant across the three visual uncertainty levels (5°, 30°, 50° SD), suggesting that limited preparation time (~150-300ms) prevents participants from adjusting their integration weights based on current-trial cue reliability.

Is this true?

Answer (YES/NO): NO